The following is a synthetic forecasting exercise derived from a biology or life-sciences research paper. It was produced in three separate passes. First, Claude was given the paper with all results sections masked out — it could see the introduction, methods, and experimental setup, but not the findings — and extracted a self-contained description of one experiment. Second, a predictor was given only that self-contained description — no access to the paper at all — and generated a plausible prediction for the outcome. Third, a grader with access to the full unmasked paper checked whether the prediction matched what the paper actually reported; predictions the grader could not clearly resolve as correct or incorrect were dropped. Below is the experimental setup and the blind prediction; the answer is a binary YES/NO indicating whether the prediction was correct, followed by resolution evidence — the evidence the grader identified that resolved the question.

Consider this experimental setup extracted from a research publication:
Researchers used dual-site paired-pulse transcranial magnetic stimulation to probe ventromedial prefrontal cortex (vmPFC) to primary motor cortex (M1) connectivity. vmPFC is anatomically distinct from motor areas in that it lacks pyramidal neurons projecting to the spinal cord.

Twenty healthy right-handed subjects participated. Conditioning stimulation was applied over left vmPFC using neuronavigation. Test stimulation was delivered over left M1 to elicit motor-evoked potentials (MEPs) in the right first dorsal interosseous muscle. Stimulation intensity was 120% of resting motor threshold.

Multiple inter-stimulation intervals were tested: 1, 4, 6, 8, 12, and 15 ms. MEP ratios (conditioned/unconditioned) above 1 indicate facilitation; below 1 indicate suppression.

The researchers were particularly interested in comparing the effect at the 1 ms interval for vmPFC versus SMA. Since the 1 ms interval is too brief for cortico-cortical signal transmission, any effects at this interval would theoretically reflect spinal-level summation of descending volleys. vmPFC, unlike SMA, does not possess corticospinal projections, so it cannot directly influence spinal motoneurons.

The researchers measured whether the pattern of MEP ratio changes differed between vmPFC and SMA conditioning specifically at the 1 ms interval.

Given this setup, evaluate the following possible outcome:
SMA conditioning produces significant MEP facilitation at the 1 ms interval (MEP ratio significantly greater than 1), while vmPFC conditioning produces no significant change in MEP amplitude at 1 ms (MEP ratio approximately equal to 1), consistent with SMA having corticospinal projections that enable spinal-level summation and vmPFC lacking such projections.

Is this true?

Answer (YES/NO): NO